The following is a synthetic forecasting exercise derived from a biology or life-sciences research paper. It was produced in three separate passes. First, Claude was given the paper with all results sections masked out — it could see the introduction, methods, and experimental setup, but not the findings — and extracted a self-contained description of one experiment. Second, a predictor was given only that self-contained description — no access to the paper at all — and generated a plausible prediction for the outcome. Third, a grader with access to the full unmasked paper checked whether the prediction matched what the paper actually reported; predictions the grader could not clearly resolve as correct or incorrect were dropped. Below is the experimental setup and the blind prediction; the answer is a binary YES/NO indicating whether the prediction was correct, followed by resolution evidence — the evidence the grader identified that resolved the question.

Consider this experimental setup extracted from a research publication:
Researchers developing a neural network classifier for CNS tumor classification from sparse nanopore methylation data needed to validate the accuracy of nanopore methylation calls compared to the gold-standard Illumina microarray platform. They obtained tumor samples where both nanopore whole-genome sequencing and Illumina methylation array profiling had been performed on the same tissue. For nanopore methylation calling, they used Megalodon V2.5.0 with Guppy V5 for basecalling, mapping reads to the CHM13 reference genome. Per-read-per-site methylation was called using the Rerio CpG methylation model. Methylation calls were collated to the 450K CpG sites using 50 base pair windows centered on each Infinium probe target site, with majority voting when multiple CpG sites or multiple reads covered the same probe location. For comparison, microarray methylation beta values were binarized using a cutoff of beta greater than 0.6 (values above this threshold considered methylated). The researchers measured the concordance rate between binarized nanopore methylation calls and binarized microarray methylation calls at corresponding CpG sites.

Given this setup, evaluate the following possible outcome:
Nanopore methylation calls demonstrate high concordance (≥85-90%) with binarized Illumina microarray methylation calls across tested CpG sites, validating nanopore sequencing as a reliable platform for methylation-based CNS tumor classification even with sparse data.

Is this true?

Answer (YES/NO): YES